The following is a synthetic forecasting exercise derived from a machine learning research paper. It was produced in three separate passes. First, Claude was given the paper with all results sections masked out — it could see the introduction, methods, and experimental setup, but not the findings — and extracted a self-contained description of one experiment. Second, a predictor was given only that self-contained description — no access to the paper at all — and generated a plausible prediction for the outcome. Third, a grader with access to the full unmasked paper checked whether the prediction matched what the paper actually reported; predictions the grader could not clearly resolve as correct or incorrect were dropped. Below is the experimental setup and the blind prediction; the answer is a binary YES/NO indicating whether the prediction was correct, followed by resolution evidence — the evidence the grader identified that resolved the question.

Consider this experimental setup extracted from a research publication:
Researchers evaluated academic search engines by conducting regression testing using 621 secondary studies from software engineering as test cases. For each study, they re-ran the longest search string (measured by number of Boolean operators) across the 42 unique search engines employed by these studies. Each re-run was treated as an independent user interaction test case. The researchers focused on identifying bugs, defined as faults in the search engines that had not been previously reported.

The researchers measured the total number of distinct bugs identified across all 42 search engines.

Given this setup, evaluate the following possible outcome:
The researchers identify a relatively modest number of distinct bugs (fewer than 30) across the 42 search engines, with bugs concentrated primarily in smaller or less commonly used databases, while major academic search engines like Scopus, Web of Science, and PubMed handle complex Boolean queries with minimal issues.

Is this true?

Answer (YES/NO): NO